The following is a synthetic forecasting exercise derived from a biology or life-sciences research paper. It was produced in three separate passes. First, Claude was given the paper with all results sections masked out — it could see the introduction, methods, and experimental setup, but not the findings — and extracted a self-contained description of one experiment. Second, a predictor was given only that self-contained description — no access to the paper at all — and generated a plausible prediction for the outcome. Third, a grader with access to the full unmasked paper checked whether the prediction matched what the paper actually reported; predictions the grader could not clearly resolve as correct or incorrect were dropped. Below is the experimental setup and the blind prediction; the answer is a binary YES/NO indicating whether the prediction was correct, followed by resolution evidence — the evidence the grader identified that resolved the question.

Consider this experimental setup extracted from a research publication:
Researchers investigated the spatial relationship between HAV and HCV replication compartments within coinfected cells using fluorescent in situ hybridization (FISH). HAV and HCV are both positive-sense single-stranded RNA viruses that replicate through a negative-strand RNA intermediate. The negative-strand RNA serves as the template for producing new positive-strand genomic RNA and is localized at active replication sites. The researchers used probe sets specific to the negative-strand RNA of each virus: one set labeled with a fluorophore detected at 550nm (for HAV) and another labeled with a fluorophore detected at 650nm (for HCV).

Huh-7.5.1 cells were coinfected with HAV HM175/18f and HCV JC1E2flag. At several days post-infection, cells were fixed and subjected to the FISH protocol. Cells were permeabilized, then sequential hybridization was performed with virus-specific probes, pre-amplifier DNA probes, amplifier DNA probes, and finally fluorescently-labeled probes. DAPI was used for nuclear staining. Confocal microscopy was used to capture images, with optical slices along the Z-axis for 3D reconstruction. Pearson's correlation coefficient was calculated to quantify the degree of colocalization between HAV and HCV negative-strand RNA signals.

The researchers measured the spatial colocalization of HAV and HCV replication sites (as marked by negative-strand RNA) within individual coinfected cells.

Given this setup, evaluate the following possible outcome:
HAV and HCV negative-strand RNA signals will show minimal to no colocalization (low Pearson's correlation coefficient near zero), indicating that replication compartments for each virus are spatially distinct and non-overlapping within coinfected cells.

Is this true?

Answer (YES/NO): YES